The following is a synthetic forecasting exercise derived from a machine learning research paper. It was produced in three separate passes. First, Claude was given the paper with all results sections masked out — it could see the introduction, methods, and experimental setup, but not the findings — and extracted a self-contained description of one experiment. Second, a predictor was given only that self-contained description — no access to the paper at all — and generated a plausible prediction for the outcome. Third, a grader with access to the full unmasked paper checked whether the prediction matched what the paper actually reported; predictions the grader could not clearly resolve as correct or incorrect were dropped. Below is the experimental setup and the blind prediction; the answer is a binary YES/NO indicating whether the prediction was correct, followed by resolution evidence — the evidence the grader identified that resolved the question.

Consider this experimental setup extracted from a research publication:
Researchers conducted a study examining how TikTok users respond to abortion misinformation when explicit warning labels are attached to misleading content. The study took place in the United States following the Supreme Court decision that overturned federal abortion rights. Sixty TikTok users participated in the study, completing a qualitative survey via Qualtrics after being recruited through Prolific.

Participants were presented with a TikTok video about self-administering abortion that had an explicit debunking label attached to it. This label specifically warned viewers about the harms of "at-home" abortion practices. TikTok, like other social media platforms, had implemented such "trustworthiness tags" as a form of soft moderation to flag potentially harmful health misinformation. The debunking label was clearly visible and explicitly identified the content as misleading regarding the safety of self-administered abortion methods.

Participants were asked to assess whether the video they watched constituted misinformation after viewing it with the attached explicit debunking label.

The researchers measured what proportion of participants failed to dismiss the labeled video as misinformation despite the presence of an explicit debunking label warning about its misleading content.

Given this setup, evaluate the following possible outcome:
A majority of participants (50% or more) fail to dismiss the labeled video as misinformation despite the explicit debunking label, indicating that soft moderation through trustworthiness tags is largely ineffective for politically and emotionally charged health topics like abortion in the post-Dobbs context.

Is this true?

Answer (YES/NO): NO